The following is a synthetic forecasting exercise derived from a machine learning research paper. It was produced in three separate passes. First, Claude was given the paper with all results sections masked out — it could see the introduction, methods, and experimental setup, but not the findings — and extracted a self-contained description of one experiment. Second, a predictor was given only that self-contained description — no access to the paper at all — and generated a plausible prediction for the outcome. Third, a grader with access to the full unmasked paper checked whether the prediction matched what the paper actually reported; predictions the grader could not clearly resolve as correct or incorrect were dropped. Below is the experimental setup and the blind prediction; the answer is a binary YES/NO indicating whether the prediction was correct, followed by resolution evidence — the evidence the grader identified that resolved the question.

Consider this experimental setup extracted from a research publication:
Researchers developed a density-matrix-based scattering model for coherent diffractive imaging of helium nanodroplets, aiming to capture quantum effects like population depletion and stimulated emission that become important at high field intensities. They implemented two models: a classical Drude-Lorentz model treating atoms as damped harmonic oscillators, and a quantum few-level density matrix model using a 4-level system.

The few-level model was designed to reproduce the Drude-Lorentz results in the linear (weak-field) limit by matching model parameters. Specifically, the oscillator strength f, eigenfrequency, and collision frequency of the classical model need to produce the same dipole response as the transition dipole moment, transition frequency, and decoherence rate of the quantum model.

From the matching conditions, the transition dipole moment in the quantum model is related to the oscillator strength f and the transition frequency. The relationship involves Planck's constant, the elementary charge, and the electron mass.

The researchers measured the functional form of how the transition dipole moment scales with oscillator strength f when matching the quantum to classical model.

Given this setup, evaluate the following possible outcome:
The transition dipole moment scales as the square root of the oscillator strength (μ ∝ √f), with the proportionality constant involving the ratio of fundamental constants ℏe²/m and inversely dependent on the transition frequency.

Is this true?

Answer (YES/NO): YES